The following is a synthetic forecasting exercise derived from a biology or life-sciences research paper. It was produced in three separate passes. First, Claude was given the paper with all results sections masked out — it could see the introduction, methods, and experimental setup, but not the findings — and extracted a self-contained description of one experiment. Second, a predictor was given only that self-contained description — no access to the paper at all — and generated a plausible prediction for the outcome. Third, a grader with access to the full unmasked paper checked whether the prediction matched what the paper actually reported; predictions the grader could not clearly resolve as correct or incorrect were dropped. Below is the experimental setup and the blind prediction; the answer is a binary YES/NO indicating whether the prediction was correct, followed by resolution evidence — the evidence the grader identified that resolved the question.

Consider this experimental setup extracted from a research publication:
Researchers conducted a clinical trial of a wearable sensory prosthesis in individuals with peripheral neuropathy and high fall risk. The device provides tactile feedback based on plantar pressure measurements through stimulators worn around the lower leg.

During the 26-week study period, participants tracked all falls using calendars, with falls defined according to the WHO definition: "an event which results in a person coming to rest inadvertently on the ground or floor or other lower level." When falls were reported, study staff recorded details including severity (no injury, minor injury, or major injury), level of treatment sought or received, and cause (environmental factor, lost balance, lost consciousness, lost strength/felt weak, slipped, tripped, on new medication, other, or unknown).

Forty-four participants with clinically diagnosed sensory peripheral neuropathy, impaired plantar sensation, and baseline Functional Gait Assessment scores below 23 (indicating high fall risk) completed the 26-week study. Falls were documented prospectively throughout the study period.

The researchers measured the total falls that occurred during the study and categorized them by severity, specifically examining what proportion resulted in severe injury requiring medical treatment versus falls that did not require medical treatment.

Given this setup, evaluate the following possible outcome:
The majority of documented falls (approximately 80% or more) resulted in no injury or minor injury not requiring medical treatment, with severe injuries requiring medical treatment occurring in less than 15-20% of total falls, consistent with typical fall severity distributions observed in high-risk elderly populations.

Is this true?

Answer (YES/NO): YES